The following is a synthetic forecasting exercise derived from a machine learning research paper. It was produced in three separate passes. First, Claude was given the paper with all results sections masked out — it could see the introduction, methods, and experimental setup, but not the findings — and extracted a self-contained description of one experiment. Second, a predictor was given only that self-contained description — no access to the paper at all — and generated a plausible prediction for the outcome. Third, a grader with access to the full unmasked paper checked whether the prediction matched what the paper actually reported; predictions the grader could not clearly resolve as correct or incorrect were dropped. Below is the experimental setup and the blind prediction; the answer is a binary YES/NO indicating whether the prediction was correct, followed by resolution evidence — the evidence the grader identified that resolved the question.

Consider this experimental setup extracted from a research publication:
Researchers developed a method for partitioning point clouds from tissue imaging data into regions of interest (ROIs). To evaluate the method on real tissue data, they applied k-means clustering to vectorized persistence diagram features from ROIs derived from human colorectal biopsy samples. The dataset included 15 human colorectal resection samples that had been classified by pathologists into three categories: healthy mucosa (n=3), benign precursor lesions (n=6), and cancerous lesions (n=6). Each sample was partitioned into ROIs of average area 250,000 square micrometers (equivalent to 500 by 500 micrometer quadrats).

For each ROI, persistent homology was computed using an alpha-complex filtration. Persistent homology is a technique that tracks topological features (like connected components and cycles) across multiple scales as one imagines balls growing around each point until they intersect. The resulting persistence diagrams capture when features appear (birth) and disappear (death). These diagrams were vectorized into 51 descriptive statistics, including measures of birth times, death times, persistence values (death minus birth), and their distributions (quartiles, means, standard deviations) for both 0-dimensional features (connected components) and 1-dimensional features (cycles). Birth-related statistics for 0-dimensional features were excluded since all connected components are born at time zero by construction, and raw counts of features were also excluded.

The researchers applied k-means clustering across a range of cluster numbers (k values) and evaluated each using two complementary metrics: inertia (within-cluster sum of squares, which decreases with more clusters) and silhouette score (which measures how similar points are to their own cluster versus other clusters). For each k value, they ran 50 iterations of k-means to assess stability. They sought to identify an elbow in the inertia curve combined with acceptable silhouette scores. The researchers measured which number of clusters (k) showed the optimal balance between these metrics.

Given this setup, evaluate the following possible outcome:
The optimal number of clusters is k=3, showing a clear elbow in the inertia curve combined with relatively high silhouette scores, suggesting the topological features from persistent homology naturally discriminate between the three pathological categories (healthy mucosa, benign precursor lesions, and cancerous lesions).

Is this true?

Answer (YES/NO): NO